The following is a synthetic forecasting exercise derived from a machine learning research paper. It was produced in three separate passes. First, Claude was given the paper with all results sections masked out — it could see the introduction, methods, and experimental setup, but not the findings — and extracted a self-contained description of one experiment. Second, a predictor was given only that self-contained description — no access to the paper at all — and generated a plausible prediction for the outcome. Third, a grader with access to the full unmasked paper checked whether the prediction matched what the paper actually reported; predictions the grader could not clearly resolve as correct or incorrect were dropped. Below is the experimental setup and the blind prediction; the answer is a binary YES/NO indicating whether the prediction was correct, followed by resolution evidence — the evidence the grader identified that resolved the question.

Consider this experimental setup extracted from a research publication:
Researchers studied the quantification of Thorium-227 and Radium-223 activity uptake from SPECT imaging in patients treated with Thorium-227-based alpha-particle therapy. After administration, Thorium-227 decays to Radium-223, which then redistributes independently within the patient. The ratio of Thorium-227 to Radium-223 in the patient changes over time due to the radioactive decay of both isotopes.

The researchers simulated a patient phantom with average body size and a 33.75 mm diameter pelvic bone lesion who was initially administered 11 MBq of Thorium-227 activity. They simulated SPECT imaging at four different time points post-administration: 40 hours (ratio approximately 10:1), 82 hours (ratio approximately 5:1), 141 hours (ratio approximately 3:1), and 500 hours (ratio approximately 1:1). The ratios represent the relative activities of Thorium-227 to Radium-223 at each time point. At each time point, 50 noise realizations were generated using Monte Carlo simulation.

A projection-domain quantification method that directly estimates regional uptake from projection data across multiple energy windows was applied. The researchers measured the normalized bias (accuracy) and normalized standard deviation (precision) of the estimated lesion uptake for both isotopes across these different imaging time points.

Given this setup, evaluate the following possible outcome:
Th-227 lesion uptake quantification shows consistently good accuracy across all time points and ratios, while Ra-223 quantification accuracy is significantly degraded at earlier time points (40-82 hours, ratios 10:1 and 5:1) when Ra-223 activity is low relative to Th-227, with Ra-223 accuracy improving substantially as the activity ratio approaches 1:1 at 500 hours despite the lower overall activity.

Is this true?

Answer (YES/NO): NO